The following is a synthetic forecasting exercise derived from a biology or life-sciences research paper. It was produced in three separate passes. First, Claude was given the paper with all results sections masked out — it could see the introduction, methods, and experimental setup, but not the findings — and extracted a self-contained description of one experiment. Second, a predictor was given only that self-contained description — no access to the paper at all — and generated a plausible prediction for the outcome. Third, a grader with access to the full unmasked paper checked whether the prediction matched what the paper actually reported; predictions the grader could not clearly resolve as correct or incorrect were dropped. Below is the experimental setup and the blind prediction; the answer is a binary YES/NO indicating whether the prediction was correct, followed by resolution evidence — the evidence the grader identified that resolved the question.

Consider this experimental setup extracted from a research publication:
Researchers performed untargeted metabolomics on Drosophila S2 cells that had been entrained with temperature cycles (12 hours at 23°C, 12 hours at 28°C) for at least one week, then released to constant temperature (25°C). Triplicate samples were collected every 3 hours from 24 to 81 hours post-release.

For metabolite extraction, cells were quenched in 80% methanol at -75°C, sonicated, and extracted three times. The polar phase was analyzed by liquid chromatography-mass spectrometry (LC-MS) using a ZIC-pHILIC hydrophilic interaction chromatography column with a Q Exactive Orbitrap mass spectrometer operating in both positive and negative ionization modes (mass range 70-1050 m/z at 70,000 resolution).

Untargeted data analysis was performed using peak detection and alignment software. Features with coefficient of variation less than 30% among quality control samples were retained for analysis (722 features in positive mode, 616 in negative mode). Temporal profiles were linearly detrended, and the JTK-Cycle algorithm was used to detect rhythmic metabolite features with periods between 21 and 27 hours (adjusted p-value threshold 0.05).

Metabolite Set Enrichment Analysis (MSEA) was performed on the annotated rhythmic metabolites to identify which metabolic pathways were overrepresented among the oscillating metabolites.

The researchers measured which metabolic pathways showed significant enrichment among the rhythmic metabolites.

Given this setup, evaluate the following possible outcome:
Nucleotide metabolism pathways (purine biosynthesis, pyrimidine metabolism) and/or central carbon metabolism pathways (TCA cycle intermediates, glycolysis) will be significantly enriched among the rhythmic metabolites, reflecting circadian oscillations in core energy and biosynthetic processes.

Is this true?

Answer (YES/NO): YES